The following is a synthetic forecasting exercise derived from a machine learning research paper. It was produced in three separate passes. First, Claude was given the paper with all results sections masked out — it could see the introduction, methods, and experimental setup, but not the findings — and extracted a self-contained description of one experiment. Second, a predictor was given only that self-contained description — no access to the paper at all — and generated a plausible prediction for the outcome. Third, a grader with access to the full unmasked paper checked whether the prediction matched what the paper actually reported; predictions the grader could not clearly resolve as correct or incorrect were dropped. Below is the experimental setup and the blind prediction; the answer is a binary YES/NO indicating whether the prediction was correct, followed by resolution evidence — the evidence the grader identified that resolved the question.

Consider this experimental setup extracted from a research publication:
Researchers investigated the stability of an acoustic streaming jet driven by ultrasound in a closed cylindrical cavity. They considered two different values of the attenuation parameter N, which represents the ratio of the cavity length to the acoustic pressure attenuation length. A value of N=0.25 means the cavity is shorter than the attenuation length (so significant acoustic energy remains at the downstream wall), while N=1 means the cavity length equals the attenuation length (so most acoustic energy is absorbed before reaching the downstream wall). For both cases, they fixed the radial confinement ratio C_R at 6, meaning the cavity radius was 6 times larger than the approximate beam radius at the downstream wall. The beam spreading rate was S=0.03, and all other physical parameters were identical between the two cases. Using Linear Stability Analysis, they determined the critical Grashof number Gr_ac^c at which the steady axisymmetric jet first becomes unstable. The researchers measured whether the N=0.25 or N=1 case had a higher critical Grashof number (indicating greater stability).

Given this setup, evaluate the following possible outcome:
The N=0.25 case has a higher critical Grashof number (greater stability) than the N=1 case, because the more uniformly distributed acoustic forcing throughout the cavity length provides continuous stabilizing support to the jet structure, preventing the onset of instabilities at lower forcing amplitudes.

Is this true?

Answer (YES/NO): YES